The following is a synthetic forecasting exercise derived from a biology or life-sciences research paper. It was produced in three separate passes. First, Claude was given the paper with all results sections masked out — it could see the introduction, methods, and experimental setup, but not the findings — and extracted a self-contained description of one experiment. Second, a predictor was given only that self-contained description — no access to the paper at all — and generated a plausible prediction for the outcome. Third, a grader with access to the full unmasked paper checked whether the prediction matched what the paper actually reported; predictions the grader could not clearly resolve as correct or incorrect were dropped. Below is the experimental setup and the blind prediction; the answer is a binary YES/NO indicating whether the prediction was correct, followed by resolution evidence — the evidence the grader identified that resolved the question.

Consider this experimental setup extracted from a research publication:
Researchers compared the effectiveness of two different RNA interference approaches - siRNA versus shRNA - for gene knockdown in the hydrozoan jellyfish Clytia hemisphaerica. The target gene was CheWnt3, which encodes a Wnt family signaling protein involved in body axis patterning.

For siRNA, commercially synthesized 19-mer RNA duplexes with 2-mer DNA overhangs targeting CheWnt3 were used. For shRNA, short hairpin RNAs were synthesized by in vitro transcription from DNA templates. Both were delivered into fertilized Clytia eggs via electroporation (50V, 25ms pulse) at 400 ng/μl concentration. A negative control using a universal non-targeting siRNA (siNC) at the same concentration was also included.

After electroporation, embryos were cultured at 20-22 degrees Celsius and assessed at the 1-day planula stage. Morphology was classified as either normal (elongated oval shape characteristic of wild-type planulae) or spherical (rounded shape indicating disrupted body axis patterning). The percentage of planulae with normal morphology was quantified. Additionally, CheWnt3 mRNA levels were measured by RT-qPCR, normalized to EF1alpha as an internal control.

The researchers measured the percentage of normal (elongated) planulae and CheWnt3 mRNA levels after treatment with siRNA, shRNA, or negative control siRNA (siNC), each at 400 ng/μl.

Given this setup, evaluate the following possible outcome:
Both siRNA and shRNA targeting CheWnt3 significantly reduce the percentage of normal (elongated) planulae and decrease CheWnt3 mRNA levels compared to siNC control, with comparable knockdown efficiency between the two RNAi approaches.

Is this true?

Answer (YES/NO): NO